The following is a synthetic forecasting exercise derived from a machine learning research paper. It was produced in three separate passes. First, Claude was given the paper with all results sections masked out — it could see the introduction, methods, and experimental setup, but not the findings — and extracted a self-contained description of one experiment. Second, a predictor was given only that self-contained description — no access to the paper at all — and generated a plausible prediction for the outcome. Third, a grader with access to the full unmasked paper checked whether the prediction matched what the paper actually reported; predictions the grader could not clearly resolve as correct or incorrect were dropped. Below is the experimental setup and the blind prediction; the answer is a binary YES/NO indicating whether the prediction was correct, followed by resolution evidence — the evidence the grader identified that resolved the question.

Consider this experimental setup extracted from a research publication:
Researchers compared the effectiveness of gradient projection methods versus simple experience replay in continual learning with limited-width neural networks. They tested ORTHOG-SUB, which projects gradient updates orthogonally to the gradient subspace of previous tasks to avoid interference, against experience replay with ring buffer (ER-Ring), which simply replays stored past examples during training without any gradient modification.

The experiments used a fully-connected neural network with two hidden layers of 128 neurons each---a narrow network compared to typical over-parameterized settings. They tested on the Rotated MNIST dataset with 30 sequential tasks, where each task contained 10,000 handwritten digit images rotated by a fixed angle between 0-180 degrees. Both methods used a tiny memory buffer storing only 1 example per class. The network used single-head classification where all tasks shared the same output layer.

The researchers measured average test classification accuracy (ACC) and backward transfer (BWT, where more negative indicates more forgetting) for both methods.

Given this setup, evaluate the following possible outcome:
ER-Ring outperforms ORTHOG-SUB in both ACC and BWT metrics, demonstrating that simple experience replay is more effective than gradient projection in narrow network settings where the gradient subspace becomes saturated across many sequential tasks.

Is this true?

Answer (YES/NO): NO